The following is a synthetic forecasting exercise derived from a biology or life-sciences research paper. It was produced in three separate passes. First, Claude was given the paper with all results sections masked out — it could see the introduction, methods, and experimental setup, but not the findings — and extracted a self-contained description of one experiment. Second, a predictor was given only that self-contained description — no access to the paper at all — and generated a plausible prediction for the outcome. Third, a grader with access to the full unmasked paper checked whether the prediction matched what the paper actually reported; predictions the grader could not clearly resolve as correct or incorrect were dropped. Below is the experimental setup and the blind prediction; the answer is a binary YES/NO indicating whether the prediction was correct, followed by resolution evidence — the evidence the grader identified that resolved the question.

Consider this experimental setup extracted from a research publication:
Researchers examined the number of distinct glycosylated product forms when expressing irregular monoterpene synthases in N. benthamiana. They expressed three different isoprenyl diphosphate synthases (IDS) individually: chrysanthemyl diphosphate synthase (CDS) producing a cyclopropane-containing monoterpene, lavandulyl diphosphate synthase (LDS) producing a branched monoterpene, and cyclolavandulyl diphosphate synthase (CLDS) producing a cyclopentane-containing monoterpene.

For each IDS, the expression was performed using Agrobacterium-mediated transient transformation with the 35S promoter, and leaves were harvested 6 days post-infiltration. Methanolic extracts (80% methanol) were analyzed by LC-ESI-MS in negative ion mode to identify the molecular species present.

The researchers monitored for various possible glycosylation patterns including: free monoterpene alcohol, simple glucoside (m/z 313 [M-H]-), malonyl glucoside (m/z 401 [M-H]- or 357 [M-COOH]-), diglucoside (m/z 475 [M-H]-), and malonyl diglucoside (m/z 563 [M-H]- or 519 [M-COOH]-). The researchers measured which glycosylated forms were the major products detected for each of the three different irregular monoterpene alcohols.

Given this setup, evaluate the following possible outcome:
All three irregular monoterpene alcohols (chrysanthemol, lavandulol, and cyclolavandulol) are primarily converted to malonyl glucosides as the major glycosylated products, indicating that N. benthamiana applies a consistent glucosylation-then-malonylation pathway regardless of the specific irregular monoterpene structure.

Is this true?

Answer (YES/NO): YES